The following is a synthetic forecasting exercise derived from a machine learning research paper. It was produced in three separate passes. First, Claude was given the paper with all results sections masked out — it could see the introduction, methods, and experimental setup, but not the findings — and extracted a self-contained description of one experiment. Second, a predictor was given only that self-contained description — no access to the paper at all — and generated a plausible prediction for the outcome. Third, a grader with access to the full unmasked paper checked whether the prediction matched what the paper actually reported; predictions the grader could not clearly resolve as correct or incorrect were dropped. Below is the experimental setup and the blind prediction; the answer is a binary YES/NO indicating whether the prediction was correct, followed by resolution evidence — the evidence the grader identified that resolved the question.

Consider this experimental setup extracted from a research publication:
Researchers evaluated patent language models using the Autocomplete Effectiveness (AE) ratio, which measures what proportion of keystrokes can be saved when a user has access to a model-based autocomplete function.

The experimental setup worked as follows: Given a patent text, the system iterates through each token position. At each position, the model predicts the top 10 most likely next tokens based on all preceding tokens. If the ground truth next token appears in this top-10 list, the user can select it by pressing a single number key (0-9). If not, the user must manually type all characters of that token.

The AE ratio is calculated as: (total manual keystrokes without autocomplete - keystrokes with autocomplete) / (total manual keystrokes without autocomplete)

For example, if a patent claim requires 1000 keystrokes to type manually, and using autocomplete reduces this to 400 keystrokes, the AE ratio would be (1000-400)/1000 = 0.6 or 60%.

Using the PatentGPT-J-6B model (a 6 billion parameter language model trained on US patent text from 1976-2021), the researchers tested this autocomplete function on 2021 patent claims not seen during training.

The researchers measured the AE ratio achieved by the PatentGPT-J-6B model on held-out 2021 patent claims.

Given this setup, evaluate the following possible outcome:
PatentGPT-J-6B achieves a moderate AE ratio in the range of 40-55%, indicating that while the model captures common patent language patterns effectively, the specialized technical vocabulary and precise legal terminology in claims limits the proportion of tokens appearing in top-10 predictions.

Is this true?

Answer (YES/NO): NO